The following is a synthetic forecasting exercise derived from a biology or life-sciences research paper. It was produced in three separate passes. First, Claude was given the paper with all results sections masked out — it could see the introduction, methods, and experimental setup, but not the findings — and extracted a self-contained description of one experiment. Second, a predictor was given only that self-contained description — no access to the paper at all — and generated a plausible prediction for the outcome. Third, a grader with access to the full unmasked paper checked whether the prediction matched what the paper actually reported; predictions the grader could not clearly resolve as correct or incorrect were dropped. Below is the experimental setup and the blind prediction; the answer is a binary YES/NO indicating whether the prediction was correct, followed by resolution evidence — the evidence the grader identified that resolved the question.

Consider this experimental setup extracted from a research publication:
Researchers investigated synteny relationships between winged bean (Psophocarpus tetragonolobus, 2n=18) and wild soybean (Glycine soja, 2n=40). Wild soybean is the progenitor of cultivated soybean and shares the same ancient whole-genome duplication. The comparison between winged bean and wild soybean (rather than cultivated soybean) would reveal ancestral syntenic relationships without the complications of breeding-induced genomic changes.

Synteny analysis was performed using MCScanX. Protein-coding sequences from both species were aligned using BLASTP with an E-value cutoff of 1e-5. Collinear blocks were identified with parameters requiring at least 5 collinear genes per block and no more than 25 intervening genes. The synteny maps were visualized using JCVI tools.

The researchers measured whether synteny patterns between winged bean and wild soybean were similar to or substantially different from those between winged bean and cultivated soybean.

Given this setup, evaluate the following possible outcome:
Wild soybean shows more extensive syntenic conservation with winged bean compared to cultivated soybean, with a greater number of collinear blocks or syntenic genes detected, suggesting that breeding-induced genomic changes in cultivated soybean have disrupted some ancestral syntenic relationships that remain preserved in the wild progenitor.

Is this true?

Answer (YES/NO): NO